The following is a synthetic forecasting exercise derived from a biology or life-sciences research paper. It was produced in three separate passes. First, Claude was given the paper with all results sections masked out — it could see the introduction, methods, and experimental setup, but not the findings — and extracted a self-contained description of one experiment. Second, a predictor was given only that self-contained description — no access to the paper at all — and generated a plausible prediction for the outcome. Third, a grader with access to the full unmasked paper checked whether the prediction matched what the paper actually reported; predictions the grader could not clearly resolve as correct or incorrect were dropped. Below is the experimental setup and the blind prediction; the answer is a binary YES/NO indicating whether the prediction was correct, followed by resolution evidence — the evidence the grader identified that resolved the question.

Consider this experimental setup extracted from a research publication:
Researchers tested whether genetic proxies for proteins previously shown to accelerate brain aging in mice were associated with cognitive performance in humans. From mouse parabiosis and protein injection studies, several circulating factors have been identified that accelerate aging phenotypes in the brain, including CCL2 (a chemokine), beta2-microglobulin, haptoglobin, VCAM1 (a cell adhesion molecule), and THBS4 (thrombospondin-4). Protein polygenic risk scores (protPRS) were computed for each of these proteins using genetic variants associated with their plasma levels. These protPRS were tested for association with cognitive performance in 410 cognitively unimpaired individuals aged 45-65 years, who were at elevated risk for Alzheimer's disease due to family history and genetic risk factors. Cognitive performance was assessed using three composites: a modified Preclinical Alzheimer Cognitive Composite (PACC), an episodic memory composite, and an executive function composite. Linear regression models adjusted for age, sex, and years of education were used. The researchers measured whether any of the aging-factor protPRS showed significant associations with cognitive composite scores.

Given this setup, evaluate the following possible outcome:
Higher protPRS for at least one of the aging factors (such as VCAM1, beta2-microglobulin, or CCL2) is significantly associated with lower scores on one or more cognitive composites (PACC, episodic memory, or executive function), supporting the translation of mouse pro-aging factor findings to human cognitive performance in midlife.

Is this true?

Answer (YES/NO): NO